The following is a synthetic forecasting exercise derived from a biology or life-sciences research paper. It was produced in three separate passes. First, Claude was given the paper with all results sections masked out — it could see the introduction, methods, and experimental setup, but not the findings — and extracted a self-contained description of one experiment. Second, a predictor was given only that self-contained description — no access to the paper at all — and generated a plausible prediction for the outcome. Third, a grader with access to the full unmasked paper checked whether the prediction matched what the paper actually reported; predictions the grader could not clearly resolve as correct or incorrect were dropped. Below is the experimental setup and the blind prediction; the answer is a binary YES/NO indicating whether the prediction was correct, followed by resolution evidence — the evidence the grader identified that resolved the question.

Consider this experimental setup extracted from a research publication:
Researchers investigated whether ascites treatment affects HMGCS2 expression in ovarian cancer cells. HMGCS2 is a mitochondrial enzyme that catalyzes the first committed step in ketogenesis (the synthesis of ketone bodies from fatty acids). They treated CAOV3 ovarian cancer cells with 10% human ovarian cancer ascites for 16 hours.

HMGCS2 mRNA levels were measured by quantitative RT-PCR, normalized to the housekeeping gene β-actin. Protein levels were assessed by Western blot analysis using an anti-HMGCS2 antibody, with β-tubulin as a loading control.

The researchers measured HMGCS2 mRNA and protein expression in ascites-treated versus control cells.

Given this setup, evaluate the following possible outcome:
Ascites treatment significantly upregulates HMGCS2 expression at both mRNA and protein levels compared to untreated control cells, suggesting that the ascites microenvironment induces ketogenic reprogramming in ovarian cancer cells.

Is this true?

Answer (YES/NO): NO